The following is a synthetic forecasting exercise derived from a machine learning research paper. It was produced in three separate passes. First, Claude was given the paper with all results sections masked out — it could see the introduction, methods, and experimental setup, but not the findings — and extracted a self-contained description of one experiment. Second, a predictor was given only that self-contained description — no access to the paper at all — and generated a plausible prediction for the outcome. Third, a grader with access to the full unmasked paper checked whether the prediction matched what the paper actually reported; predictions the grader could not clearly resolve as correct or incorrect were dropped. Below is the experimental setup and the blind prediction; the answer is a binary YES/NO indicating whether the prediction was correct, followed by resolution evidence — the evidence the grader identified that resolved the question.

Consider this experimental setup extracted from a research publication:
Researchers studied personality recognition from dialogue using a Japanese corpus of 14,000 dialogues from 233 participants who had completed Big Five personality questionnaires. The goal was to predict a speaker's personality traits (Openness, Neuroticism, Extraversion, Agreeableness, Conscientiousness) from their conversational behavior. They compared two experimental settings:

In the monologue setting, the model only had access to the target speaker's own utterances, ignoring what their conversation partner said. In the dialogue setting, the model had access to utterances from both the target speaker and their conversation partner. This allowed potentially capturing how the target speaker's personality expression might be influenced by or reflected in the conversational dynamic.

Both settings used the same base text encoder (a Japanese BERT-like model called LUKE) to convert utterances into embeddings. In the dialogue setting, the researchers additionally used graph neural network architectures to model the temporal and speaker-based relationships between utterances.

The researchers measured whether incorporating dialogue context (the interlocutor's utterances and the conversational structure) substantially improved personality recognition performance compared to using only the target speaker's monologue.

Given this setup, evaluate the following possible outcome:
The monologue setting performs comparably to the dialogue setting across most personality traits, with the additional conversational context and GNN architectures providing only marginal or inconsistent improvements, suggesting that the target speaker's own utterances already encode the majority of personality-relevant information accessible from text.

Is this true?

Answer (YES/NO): YES